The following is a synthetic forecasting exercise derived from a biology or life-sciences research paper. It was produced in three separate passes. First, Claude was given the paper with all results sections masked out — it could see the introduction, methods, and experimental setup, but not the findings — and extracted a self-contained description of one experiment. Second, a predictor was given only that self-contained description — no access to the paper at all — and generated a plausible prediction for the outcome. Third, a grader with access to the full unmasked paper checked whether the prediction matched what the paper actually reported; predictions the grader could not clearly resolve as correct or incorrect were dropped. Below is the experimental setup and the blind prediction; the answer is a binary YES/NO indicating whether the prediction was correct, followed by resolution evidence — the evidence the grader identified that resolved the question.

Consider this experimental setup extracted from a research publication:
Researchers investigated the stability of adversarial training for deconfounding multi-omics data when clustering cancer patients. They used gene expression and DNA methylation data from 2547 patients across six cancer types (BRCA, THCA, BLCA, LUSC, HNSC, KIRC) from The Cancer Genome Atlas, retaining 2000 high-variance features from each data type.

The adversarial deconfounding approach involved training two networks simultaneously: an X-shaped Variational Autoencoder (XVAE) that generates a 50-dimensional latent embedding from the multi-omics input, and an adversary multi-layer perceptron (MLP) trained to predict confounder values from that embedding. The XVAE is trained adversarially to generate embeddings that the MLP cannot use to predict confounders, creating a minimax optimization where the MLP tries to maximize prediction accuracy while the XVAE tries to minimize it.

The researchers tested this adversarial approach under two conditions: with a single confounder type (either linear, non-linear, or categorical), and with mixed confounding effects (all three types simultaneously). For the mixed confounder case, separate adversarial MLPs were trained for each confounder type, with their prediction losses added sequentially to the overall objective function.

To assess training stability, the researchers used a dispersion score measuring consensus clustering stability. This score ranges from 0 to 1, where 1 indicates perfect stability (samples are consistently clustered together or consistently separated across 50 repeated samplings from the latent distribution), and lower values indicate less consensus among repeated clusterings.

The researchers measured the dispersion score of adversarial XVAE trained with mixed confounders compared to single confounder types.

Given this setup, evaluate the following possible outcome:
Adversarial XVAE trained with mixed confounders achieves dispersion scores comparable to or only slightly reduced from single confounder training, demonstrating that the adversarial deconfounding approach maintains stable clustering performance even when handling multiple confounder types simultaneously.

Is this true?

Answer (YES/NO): NO